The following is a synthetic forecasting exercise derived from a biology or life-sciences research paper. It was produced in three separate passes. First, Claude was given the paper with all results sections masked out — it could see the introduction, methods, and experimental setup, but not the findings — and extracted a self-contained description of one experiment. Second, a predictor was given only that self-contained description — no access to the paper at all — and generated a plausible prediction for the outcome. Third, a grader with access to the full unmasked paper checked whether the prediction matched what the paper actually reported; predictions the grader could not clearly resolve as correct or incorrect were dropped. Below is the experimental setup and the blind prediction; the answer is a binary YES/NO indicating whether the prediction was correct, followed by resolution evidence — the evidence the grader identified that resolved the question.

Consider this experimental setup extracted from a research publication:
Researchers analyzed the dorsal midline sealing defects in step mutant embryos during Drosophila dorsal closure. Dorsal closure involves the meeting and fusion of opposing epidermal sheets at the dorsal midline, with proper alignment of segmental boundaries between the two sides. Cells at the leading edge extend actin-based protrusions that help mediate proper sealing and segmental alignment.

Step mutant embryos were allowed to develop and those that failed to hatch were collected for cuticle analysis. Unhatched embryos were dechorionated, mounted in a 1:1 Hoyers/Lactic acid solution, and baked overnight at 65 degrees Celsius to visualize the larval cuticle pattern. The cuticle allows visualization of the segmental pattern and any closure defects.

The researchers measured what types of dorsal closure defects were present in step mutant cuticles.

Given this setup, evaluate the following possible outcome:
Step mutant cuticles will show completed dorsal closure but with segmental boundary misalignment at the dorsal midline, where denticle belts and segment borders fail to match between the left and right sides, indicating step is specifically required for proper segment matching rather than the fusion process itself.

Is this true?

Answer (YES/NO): NO